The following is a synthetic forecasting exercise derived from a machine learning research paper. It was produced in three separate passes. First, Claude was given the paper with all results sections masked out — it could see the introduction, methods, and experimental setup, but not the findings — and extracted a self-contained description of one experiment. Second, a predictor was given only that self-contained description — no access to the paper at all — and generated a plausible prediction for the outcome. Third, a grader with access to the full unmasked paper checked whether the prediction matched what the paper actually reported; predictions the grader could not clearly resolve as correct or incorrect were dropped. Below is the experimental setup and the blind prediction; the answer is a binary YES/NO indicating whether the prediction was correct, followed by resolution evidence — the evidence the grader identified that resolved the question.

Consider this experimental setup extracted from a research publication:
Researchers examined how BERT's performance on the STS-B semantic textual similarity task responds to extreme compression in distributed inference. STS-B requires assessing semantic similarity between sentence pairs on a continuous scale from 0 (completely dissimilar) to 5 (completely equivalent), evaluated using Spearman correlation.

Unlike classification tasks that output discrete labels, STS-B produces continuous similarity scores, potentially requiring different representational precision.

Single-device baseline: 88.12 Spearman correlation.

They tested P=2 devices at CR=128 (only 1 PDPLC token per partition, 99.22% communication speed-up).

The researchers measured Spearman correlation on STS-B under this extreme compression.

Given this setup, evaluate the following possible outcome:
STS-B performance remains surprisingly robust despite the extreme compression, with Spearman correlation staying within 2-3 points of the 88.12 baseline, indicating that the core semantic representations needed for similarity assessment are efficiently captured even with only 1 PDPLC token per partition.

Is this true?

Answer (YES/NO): YES